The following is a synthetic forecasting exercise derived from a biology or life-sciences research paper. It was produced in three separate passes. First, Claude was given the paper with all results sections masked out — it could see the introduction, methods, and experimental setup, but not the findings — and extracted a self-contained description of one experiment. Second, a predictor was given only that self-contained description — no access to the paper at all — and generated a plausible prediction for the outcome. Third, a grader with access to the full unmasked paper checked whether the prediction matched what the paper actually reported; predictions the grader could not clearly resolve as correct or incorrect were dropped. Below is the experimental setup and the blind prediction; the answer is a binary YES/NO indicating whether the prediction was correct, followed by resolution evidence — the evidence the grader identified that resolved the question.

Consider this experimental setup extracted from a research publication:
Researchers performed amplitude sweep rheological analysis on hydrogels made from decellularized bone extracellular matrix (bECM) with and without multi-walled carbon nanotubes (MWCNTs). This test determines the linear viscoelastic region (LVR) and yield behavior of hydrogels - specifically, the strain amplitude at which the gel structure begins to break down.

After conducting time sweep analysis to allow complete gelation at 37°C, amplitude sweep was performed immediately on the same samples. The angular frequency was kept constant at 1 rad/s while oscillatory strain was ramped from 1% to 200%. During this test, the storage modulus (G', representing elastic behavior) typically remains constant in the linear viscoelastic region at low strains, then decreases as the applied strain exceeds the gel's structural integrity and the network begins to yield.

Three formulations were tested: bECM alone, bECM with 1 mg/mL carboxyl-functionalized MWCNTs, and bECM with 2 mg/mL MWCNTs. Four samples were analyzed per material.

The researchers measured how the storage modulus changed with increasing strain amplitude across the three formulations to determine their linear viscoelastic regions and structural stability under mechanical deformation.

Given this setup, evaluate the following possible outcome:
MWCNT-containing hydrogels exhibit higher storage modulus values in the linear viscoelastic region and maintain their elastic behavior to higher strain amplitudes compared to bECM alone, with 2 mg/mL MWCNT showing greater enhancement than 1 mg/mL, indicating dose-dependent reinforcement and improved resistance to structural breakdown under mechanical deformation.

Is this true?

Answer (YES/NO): NO